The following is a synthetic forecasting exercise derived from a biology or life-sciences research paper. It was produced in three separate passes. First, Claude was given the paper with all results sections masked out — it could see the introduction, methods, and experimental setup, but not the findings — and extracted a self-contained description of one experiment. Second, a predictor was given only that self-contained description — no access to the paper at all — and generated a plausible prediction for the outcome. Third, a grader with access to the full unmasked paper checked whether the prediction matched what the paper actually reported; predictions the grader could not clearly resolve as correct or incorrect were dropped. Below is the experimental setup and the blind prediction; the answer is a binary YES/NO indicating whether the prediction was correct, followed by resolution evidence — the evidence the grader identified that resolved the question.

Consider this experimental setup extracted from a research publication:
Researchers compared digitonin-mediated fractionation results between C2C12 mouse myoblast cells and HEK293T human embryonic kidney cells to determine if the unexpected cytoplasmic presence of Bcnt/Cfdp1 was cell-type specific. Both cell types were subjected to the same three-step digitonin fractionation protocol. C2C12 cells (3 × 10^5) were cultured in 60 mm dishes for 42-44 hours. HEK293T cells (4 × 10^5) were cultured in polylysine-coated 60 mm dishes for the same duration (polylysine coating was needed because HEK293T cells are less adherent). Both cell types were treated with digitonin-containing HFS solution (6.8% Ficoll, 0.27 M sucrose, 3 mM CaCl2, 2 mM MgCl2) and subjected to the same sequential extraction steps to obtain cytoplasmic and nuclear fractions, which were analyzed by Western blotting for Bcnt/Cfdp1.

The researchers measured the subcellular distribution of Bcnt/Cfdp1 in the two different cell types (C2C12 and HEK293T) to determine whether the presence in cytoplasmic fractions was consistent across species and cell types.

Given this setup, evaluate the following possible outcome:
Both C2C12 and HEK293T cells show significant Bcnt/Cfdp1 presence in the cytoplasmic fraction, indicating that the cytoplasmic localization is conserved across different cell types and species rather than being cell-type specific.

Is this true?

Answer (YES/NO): YES